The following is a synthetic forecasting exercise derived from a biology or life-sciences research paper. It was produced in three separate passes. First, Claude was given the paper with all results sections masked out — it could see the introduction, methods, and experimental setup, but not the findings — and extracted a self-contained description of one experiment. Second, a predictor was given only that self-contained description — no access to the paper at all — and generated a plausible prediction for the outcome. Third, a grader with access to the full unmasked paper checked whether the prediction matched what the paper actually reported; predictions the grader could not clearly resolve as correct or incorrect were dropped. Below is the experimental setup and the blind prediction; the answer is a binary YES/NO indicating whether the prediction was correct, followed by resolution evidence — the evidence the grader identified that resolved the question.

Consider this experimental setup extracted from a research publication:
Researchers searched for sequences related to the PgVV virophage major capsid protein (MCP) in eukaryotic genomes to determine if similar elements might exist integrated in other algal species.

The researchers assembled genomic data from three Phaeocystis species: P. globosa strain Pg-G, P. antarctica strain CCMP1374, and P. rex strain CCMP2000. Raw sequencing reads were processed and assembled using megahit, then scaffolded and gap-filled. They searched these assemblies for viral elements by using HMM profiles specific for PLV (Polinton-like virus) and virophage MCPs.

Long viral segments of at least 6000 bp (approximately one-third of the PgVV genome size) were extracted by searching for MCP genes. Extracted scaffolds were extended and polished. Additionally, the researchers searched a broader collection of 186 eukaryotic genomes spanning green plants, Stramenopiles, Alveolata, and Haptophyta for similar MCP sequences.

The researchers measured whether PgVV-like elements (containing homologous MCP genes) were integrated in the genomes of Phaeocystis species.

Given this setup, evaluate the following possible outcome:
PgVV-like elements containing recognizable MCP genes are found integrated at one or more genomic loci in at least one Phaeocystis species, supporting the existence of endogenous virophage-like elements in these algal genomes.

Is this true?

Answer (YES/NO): YES